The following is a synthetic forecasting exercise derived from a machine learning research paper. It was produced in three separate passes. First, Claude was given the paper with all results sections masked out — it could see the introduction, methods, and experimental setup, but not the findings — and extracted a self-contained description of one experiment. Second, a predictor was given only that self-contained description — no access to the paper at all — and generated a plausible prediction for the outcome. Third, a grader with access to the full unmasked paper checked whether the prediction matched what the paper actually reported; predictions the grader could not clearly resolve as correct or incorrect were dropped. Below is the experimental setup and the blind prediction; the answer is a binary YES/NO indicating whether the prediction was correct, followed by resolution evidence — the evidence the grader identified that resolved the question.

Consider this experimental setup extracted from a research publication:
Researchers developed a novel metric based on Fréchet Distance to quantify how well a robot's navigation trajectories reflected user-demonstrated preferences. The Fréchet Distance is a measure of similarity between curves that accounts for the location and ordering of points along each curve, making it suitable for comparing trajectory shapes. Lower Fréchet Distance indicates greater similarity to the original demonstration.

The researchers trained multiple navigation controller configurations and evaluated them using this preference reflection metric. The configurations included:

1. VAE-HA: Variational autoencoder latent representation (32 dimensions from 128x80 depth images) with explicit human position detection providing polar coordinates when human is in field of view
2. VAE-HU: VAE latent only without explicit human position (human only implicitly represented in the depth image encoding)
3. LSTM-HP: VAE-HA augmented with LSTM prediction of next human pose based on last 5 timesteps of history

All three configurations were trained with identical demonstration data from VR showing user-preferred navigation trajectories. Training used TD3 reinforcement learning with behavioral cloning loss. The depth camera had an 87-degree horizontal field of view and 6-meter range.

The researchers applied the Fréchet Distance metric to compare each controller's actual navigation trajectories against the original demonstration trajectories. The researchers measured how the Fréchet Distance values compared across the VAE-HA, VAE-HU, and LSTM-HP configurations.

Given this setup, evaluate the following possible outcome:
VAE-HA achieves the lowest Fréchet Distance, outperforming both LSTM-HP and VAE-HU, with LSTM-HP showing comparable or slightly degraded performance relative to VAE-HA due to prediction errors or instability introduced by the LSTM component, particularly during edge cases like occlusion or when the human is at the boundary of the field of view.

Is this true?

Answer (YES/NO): NO